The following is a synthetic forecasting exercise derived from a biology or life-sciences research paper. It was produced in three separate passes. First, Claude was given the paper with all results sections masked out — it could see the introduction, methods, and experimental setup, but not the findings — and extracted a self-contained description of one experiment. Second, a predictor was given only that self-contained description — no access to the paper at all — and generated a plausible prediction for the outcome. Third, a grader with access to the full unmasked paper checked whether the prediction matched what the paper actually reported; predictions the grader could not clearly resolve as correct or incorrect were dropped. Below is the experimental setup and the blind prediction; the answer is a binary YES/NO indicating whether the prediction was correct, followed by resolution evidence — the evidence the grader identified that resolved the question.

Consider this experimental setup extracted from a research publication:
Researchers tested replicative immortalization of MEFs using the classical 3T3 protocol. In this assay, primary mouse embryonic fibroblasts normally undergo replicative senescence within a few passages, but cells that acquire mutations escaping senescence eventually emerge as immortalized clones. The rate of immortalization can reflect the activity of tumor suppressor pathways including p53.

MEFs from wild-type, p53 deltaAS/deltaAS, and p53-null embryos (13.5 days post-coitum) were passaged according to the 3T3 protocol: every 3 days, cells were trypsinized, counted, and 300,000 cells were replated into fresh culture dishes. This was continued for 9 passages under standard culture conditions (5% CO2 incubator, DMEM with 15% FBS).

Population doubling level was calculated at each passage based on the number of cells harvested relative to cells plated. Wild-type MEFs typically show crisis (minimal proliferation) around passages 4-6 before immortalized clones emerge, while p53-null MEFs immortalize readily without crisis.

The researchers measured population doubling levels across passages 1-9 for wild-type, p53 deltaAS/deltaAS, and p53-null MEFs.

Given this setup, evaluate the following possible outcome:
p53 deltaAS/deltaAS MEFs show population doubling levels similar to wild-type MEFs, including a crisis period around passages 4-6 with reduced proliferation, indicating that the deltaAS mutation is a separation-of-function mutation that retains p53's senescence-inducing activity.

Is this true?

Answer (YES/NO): YES